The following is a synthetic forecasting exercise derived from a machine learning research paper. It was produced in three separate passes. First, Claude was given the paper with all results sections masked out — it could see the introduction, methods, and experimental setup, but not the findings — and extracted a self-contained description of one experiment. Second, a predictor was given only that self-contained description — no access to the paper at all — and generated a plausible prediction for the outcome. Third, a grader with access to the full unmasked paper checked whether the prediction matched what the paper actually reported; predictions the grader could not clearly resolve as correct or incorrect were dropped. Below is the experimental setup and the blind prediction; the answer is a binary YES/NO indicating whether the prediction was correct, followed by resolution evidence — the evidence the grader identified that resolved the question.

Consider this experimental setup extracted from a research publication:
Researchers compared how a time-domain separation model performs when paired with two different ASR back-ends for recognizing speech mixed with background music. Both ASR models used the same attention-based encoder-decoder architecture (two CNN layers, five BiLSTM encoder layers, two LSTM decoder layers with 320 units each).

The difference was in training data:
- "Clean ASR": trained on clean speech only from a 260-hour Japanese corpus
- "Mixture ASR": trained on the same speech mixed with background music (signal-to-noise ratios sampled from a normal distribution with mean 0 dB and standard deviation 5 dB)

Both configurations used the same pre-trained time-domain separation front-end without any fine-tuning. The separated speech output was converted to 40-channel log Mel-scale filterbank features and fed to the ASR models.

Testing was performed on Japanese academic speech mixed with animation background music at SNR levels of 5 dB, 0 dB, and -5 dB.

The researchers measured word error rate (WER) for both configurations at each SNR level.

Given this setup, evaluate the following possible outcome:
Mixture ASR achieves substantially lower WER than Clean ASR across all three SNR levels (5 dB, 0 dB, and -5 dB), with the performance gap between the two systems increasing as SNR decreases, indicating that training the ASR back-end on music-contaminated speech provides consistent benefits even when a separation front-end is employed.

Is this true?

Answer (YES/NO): NO